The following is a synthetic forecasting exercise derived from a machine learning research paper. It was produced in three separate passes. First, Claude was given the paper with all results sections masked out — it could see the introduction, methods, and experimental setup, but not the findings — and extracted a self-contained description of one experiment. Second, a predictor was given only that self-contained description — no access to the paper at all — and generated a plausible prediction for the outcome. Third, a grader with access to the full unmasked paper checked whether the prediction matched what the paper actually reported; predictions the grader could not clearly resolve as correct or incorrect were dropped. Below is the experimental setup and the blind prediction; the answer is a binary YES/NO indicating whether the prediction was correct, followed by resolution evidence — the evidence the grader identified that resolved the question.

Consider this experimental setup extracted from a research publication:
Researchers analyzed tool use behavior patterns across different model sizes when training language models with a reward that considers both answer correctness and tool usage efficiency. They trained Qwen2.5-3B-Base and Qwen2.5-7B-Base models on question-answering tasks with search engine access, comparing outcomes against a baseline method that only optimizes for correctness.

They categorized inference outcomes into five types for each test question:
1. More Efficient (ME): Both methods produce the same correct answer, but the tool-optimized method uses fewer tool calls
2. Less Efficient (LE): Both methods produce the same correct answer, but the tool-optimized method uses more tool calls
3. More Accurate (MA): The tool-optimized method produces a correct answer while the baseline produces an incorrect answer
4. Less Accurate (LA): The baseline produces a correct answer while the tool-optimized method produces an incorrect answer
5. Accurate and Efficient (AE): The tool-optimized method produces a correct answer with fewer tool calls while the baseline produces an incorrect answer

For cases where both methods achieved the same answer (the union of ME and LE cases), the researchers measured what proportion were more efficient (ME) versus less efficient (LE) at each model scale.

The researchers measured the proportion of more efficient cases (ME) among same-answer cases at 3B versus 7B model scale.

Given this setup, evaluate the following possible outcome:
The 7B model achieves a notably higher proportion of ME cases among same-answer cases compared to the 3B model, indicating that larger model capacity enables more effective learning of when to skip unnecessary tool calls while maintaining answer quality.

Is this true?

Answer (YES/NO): YES